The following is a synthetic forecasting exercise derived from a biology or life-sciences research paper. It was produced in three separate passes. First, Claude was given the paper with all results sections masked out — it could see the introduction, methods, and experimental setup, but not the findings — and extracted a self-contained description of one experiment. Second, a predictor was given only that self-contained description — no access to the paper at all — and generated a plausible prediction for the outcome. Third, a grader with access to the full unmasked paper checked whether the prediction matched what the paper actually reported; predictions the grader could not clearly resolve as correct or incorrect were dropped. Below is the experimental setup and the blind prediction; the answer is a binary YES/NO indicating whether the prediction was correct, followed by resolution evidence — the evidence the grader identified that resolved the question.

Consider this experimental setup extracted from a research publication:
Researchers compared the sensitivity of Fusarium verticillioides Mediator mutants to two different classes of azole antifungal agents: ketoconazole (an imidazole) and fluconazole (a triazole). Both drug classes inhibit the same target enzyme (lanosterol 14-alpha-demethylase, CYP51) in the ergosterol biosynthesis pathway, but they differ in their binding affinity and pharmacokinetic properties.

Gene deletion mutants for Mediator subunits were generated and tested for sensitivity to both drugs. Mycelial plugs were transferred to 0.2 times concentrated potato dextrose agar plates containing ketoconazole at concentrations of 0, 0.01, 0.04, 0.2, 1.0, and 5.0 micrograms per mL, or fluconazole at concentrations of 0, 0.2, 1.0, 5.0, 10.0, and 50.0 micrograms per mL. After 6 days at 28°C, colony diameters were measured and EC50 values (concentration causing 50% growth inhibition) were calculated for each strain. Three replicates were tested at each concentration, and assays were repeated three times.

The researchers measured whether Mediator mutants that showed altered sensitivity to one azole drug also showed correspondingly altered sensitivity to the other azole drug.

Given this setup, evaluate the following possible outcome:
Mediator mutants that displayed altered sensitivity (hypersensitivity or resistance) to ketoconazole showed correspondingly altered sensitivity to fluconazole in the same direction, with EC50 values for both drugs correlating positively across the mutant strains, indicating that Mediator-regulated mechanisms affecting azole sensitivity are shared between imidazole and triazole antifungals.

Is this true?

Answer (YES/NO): YES